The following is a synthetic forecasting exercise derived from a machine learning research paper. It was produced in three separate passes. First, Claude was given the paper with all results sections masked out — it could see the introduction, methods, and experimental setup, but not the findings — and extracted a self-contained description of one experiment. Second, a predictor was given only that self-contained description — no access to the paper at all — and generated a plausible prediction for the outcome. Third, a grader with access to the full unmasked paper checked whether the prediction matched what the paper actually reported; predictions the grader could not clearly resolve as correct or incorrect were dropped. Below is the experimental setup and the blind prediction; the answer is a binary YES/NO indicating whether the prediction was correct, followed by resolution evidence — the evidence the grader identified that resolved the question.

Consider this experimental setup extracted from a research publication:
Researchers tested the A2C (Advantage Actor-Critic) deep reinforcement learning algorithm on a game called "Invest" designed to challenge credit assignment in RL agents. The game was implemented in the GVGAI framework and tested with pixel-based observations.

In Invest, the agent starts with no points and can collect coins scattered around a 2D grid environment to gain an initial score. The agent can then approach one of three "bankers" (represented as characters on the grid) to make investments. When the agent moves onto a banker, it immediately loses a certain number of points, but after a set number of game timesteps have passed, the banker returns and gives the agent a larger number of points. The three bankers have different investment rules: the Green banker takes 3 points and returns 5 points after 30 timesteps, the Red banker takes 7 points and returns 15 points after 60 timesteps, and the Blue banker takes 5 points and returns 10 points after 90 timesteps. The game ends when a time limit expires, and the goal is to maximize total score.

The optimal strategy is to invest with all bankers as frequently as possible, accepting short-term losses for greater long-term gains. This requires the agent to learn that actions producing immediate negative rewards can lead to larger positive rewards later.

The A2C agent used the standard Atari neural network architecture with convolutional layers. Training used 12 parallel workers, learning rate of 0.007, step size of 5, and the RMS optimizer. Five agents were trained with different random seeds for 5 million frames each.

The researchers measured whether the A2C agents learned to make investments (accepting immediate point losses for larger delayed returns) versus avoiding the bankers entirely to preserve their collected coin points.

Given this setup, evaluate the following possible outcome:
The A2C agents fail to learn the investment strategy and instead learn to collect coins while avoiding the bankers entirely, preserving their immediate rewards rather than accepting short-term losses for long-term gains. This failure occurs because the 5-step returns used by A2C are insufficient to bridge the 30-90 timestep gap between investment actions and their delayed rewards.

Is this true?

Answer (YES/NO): NO